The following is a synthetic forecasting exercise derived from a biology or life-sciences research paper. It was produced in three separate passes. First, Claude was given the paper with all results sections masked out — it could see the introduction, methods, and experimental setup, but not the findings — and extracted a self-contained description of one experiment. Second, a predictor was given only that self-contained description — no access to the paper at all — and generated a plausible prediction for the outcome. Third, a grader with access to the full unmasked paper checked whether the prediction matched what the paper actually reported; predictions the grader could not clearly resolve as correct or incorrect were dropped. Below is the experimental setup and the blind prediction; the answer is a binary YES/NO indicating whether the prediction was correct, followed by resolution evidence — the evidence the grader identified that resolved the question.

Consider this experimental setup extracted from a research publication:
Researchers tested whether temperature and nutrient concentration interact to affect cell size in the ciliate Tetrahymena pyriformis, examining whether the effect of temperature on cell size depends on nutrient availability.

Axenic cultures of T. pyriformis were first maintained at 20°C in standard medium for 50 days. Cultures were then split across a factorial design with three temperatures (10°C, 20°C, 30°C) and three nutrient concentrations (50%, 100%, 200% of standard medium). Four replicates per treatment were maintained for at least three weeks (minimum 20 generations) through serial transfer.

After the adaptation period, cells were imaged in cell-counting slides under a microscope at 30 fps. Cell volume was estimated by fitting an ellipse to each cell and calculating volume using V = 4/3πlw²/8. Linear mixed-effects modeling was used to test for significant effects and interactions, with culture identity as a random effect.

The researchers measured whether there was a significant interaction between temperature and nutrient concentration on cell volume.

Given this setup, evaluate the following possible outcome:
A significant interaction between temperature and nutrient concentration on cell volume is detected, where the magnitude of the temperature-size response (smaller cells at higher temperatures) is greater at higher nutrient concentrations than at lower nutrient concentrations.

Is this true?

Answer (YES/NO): NO